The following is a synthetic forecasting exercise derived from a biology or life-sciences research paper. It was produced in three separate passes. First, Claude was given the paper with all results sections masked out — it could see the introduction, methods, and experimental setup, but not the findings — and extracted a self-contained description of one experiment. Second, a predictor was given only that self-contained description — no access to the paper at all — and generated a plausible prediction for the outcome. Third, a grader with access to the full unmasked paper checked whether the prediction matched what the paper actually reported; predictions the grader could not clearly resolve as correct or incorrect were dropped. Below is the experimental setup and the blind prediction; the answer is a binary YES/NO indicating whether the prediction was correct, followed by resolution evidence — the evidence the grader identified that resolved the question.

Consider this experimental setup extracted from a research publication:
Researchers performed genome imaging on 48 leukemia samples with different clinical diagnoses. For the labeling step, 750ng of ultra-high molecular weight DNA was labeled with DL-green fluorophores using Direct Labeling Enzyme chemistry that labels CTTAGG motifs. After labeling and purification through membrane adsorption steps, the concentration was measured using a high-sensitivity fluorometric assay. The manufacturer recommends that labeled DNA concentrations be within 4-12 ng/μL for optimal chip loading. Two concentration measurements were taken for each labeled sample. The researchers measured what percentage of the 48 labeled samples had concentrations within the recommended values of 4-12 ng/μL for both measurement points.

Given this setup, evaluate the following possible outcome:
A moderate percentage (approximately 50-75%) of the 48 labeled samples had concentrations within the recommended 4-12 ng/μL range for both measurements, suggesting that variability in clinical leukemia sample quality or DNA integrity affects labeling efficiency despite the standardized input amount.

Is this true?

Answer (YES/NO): NO